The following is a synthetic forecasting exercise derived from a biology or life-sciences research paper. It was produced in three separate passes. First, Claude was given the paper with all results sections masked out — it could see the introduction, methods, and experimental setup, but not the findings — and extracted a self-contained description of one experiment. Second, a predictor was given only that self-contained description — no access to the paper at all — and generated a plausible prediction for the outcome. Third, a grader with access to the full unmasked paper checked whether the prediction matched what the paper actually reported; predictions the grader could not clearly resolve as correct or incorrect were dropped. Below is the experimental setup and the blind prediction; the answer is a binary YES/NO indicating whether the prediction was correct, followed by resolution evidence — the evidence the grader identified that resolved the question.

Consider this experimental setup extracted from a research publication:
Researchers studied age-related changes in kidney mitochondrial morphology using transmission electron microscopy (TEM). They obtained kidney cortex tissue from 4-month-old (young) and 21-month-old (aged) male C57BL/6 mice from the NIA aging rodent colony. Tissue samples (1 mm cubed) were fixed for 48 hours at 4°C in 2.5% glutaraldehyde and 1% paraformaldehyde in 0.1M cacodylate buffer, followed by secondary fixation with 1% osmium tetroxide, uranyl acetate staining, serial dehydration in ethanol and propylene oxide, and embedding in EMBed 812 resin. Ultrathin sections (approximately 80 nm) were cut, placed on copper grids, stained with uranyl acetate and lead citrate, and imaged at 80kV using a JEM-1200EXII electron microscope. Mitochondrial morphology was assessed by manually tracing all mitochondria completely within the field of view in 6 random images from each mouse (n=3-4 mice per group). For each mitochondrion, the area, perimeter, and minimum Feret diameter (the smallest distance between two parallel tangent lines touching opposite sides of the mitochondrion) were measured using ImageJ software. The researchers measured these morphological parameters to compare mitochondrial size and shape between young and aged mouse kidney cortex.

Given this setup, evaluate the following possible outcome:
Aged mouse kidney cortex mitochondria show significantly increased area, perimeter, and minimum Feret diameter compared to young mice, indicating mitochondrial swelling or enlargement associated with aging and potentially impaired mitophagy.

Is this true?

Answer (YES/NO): NO